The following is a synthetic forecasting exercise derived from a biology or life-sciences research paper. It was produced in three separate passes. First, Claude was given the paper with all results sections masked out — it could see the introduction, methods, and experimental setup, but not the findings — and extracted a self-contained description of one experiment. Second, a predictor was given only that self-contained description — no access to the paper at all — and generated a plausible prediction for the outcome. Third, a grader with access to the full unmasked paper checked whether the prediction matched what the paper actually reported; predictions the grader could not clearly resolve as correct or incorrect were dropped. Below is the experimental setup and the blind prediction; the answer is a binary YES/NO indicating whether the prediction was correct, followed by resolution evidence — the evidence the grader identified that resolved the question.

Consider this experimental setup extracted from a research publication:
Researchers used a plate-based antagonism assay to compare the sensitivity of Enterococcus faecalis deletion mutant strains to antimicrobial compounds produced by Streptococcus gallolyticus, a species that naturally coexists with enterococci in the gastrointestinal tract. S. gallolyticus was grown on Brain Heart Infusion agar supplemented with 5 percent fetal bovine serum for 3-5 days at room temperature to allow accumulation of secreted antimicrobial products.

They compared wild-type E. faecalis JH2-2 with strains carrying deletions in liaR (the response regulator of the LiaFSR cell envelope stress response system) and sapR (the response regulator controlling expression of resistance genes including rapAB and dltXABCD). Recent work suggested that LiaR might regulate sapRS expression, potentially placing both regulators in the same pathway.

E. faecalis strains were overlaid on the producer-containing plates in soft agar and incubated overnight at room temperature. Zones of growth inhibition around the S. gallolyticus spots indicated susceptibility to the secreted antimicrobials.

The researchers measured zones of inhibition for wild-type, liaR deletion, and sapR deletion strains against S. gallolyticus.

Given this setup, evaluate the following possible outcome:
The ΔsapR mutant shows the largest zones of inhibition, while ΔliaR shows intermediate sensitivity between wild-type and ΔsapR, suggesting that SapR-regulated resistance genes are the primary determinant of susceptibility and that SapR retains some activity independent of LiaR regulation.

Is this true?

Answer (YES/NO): NO